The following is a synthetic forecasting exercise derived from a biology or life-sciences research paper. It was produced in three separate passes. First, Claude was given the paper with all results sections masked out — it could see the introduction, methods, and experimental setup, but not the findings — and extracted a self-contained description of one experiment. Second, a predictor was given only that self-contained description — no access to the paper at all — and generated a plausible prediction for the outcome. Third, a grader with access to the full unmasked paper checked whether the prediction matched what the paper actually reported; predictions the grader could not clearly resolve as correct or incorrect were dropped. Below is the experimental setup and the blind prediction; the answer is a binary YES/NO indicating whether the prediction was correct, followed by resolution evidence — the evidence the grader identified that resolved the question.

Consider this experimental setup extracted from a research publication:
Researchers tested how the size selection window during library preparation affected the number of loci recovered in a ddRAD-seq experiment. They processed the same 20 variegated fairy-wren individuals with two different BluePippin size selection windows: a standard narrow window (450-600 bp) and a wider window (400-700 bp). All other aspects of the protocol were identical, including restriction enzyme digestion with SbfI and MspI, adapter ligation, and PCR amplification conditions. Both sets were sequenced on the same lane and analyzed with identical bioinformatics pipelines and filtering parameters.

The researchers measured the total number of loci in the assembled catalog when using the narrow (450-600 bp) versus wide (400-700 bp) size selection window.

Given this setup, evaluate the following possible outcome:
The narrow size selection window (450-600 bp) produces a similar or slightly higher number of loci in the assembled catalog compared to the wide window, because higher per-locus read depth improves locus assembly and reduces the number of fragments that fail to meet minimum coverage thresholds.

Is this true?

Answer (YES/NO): NO